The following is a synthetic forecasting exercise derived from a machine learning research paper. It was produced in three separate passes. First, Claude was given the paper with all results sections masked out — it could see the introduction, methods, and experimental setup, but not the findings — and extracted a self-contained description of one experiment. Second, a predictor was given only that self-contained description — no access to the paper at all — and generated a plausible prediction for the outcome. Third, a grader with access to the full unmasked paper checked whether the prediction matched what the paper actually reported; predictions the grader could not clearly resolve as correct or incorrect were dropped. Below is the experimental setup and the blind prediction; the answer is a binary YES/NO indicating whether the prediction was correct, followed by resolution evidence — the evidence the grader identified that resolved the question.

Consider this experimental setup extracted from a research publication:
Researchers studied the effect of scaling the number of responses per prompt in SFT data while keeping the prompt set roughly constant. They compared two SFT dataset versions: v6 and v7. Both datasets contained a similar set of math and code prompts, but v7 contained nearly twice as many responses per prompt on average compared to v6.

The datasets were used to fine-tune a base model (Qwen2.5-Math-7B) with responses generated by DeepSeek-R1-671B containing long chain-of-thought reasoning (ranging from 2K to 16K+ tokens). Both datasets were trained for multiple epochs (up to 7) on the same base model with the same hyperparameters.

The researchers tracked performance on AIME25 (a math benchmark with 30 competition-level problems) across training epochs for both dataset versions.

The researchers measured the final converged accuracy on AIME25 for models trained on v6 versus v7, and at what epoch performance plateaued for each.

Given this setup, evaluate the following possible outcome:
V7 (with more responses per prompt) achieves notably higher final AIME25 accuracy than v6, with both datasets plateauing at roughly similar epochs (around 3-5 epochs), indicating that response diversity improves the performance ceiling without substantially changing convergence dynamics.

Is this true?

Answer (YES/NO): NO